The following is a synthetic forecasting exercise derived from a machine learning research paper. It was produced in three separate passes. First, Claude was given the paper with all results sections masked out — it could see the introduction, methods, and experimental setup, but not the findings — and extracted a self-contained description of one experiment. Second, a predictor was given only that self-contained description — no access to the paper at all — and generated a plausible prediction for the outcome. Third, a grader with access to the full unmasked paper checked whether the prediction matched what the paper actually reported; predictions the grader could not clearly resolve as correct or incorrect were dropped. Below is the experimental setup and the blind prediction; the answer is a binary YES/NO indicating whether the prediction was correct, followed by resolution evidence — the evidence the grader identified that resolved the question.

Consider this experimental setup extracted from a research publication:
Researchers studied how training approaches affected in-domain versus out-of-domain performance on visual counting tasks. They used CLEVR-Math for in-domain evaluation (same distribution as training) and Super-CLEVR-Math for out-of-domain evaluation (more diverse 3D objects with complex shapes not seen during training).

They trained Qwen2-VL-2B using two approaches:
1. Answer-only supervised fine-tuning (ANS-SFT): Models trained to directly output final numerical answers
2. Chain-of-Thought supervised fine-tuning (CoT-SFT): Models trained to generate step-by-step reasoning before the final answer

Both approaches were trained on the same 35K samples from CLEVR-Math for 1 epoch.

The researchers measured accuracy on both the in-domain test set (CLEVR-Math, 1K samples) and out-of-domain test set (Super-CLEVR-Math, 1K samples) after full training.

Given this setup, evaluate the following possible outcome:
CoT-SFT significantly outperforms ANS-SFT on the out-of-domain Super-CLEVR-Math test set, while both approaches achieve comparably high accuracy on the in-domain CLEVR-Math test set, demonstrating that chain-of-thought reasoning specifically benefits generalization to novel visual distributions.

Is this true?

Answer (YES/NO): NO